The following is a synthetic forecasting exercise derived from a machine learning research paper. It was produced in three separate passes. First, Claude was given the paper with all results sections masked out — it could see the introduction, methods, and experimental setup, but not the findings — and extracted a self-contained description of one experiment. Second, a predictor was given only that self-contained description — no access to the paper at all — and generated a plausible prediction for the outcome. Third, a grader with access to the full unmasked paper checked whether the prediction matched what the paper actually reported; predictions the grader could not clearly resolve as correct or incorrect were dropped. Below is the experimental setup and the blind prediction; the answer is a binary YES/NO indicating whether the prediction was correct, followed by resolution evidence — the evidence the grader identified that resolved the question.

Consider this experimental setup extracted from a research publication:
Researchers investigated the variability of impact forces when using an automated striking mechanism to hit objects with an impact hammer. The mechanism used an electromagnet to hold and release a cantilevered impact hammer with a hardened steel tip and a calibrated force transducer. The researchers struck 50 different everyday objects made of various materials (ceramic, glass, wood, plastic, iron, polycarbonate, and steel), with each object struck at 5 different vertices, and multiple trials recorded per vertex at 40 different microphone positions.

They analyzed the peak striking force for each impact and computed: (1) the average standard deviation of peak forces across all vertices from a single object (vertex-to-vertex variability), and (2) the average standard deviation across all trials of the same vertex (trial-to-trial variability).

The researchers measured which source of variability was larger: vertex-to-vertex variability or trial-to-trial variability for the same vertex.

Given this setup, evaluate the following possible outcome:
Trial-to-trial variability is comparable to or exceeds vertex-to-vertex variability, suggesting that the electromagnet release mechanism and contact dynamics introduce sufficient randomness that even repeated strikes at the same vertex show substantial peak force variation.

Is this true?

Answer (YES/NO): NO